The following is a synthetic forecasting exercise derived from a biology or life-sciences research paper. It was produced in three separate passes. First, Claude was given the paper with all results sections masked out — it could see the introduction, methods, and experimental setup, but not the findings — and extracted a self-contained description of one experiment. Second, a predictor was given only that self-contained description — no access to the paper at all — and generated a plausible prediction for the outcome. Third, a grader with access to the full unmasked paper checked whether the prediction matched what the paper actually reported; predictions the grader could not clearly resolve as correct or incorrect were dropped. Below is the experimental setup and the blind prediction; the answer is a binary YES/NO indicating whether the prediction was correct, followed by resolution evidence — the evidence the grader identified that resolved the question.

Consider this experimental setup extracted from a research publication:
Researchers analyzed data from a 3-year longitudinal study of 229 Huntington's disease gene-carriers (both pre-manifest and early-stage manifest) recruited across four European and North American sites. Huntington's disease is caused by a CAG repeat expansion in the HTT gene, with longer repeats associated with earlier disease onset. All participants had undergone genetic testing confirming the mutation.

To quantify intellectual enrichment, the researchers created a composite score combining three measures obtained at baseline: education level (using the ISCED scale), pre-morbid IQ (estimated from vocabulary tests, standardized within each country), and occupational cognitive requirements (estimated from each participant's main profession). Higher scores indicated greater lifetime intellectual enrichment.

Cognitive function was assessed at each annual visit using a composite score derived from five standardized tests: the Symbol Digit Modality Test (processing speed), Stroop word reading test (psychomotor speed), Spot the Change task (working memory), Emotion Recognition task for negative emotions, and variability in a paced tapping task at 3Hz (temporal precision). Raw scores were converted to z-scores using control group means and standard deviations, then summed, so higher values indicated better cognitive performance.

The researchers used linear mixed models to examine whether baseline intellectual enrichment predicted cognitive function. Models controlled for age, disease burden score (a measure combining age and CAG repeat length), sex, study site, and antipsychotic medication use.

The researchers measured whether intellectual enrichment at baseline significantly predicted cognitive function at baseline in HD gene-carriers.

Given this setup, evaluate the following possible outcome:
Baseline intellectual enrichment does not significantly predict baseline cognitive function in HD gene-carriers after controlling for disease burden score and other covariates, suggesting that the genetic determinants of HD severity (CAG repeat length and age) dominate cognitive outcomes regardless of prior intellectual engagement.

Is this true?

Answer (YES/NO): NO